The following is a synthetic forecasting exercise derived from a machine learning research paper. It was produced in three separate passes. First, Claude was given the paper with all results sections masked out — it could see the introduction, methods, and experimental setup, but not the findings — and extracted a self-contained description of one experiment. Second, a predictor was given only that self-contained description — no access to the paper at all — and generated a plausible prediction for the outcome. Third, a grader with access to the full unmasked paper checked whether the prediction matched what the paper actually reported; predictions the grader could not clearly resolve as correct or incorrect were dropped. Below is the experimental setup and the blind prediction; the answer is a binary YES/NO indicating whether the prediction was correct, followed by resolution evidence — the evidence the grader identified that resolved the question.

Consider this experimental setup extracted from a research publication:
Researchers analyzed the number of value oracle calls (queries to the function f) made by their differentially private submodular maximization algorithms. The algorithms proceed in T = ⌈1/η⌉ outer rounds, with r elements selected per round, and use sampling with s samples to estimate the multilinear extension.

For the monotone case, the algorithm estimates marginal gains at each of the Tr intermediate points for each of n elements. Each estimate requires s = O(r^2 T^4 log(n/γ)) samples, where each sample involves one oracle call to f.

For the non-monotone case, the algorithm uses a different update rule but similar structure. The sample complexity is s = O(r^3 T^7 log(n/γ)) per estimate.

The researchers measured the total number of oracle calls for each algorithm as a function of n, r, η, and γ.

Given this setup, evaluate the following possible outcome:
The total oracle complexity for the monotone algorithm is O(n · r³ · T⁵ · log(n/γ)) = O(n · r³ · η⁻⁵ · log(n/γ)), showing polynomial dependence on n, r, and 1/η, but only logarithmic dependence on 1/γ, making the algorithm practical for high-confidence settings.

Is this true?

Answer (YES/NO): YES